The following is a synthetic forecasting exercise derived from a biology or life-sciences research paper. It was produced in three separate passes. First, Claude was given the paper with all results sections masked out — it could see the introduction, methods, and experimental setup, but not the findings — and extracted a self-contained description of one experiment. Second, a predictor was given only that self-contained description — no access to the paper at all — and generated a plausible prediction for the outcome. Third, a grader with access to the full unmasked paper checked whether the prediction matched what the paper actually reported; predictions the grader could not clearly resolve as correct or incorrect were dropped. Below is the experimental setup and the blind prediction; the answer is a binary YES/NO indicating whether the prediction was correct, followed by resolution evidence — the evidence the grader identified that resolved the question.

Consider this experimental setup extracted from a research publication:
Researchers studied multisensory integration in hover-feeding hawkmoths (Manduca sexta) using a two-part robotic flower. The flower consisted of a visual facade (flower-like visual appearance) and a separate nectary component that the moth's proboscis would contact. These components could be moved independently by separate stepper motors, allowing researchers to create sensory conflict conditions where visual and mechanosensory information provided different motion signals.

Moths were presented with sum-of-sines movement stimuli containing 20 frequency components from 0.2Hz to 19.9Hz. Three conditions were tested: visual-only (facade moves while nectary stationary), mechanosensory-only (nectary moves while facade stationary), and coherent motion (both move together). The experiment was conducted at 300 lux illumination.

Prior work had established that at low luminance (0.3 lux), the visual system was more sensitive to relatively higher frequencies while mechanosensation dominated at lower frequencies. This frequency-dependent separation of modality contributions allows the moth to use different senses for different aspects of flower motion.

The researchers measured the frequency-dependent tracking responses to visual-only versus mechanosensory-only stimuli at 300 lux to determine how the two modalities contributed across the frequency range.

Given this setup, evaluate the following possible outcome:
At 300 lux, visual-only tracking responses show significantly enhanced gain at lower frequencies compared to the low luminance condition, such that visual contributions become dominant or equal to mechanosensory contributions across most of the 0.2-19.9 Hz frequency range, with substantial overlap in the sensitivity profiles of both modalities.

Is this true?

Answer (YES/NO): NO